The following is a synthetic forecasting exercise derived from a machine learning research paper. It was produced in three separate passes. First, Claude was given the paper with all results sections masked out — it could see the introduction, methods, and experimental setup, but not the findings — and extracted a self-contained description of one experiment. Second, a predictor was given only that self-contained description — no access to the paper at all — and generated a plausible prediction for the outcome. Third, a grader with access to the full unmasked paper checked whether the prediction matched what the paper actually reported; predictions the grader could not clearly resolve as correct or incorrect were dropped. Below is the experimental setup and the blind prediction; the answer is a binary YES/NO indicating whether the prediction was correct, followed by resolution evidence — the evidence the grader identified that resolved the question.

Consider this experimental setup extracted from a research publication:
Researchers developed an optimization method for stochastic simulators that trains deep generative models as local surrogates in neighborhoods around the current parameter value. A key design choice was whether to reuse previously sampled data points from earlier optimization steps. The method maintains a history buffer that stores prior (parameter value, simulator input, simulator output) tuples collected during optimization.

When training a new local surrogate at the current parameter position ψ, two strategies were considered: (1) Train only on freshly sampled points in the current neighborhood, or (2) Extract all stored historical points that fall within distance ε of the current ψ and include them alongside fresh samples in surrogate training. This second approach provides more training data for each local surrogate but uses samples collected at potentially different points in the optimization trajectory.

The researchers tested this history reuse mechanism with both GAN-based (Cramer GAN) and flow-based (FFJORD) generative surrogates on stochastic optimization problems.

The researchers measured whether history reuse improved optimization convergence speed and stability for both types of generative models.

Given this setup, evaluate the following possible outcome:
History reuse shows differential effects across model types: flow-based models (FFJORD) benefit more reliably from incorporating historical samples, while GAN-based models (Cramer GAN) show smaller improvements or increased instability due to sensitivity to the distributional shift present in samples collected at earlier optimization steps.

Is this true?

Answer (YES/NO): NO